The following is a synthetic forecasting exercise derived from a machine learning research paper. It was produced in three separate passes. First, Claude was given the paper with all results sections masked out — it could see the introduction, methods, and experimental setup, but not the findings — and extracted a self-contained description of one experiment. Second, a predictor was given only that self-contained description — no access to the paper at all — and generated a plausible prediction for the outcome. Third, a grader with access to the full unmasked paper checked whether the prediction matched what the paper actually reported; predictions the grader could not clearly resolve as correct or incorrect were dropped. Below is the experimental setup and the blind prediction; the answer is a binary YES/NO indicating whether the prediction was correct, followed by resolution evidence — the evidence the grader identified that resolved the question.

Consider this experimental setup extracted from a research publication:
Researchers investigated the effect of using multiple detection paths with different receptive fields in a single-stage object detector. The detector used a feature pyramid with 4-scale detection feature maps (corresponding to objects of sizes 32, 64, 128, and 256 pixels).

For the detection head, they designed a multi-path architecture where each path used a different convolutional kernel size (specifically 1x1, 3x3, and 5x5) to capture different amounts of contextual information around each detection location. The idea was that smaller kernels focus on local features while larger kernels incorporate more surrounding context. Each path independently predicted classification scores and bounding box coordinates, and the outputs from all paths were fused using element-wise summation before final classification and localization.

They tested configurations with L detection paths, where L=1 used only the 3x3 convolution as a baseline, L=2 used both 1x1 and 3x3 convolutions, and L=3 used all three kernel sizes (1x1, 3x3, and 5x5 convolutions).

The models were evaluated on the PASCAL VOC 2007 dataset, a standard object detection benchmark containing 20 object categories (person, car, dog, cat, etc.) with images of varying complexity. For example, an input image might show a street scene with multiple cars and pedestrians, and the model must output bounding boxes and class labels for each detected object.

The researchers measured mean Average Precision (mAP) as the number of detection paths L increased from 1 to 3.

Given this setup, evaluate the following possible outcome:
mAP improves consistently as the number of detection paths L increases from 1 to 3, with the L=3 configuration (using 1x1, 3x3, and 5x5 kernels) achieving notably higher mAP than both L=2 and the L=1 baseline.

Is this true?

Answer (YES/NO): NO